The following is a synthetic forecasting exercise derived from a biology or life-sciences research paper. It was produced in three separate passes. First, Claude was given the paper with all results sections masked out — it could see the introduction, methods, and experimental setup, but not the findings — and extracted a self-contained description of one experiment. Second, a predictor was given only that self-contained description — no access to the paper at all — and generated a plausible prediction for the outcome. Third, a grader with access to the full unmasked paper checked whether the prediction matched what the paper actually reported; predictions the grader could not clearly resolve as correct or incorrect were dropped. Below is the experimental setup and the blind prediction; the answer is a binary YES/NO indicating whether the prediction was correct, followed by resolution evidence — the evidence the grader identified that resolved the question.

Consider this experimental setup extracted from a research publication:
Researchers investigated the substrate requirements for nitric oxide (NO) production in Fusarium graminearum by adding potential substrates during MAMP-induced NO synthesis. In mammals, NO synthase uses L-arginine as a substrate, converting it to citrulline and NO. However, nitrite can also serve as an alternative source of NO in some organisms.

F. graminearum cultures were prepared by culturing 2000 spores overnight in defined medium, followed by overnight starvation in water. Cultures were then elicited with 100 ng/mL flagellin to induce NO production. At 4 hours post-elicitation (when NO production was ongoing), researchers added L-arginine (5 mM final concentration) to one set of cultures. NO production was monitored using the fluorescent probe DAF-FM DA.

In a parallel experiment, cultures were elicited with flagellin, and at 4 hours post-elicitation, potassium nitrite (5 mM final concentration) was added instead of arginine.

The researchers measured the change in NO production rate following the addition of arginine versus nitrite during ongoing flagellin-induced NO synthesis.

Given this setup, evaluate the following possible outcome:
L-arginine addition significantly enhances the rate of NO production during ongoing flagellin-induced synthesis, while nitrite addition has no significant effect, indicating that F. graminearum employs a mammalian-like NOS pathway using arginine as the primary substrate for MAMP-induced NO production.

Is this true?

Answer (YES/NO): NO